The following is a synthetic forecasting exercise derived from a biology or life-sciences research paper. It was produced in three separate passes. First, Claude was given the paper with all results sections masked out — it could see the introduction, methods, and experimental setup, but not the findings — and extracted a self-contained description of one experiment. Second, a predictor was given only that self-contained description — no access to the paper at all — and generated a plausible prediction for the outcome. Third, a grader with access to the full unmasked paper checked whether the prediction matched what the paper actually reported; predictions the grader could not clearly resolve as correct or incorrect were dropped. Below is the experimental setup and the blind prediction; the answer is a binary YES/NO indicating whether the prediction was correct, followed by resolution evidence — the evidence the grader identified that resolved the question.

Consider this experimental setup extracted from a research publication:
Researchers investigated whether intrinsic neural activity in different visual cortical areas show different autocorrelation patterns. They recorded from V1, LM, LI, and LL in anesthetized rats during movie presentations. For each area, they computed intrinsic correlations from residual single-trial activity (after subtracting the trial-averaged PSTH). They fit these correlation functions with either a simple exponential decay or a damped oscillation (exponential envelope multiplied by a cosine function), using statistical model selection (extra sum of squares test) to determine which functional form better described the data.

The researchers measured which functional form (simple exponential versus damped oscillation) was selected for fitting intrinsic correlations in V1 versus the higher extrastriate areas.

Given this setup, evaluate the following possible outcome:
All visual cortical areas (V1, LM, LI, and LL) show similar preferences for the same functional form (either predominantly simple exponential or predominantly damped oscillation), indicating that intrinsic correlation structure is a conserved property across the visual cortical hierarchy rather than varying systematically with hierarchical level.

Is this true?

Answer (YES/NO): NO